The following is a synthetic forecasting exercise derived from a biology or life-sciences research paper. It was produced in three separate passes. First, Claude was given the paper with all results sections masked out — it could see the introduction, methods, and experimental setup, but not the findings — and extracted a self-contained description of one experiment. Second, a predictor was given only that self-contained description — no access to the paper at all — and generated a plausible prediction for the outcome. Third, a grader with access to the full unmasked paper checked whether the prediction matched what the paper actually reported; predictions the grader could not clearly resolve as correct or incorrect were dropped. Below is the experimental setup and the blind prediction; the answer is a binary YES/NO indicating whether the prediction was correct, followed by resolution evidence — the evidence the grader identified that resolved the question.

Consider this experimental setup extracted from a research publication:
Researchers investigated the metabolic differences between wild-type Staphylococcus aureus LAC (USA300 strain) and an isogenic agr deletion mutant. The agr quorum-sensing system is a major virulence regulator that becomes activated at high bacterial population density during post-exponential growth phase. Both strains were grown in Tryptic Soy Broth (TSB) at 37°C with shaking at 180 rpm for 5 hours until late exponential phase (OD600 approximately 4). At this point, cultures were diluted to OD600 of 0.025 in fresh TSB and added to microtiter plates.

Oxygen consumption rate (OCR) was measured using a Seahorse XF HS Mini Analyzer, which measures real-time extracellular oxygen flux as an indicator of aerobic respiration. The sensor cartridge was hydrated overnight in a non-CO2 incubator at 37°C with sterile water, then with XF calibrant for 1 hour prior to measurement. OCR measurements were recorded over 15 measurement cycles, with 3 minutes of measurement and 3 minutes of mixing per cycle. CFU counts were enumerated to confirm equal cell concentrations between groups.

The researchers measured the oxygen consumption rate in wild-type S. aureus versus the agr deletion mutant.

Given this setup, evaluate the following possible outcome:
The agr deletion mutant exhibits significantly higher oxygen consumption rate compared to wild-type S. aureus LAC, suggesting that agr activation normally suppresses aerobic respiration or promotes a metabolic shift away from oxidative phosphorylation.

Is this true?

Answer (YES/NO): YES